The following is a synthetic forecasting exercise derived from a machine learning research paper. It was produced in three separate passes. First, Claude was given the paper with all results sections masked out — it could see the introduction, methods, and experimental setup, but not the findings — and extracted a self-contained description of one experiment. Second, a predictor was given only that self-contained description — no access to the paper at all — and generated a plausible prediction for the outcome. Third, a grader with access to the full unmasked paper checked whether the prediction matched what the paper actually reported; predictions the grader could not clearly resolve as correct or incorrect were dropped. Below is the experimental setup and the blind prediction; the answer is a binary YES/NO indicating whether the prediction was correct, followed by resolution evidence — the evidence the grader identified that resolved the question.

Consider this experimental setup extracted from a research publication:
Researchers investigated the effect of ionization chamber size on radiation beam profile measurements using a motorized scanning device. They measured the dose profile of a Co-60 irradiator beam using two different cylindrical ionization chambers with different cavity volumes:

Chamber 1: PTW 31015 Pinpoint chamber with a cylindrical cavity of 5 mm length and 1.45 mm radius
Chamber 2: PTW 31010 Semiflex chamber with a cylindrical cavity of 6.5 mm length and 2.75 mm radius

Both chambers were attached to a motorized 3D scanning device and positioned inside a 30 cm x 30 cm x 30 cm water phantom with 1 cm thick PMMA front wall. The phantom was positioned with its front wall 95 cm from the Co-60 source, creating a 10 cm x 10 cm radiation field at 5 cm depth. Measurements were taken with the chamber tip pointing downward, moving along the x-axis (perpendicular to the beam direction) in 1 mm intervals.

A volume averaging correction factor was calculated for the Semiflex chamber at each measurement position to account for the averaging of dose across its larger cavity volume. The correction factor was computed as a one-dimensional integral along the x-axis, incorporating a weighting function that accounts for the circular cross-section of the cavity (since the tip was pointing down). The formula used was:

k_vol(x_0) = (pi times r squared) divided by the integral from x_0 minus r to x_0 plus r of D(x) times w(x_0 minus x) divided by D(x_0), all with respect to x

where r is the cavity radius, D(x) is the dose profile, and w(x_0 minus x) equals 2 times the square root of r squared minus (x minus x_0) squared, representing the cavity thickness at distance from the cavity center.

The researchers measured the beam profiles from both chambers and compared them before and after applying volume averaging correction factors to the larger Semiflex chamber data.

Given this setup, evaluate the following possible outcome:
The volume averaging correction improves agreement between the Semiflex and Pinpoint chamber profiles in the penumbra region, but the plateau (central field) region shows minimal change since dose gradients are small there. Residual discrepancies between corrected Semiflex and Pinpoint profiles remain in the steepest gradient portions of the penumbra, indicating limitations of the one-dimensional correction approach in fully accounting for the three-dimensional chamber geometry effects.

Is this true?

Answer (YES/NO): NO